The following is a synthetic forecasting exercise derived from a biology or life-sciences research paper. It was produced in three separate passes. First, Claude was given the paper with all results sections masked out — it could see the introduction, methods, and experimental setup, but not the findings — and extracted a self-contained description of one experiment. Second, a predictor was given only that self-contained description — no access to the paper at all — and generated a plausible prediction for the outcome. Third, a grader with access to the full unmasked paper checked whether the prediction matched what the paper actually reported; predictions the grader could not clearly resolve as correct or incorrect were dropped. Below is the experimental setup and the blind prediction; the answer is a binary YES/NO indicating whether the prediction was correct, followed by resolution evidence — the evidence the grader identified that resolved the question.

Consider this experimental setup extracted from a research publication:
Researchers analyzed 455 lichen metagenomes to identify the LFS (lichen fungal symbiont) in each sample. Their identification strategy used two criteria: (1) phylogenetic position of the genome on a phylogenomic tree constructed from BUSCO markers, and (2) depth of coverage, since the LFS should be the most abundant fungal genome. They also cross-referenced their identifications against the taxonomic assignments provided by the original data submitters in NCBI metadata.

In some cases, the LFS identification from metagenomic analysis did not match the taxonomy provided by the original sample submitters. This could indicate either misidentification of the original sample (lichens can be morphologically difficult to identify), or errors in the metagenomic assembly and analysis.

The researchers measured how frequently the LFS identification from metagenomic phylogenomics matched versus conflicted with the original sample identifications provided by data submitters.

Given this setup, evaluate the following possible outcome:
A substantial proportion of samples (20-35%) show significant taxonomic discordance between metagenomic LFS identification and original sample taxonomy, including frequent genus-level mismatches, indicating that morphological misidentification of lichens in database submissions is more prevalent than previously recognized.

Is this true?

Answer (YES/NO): NO